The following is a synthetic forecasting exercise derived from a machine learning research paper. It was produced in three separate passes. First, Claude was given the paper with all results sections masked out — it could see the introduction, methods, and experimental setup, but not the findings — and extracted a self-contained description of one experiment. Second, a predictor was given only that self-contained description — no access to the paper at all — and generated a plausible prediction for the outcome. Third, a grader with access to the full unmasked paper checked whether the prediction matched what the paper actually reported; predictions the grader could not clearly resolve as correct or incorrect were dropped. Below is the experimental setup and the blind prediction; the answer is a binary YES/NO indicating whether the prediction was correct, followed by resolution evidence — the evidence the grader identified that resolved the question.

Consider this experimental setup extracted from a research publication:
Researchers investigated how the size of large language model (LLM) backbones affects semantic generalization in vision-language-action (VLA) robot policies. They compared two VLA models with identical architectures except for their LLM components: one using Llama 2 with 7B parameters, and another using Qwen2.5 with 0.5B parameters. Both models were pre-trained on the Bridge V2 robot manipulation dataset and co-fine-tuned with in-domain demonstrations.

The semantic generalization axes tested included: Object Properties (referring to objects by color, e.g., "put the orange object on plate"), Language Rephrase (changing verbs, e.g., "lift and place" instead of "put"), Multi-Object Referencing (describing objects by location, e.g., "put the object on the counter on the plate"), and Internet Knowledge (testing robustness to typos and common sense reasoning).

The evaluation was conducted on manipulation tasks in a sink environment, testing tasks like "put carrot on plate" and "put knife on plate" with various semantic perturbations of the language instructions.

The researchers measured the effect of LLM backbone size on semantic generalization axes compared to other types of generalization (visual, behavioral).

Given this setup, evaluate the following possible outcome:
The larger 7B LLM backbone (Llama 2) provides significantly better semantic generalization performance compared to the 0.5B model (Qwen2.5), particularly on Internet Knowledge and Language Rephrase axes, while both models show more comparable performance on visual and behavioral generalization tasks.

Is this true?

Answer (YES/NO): NO